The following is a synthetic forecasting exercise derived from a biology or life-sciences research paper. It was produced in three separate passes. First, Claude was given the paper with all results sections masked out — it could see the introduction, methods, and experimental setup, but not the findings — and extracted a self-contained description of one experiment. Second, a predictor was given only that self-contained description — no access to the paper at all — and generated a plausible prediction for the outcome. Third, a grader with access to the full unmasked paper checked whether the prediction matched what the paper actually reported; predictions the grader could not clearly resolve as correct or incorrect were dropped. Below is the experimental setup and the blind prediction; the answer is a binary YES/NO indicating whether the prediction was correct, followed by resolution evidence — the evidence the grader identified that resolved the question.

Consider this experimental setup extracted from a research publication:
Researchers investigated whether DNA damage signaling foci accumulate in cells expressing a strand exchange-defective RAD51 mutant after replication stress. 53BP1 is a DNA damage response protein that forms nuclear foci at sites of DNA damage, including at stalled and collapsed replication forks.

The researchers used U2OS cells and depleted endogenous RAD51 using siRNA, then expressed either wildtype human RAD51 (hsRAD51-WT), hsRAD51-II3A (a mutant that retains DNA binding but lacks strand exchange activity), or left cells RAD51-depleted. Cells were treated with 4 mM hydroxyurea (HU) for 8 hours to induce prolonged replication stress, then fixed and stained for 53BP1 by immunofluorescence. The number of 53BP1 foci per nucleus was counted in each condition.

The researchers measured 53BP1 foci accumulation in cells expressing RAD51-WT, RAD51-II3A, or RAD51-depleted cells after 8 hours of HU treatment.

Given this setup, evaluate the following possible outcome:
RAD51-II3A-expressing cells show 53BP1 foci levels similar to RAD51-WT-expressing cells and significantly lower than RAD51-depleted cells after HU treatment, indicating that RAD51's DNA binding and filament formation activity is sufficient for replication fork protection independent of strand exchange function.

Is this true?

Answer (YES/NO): NO